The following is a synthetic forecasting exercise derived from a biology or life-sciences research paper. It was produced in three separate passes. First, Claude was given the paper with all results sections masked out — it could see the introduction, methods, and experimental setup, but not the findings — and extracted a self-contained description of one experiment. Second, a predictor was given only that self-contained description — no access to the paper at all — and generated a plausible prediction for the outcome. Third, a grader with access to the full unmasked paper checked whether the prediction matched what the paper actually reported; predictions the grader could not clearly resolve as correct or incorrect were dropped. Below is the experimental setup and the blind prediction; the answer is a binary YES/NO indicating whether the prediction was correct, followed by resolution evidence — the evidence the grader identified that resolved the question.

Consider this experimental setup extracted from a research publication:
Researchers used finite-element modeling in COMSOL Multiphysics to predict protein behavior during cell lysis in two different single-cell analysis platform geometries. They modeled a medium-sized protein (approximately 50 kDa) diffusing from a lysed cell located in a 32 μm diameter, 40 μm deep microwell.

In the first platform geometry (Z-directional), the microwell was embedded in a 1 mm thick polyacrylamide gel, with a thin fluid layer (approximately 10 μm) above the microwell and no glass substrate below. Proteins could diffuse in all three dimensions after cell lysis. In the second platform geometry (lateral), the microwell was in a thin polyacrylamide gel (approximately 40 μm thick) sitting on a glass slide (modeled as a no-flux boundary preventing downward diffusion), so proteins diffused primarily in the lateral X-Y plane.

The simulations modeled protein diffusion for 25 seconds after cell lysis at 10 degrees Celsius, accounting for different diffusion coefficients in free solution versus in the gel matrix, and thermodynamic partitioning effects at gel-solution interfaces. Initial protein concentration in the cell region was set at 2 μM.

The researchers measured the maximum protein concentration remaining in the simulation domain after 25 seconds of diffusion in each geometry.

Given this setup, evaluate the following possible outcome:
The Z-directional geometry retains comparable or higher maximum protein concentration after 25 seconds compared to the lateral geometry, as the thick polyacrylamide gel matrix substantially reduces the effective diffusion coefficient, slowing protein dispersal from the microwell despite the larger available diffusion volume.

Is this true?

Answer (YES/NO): YES